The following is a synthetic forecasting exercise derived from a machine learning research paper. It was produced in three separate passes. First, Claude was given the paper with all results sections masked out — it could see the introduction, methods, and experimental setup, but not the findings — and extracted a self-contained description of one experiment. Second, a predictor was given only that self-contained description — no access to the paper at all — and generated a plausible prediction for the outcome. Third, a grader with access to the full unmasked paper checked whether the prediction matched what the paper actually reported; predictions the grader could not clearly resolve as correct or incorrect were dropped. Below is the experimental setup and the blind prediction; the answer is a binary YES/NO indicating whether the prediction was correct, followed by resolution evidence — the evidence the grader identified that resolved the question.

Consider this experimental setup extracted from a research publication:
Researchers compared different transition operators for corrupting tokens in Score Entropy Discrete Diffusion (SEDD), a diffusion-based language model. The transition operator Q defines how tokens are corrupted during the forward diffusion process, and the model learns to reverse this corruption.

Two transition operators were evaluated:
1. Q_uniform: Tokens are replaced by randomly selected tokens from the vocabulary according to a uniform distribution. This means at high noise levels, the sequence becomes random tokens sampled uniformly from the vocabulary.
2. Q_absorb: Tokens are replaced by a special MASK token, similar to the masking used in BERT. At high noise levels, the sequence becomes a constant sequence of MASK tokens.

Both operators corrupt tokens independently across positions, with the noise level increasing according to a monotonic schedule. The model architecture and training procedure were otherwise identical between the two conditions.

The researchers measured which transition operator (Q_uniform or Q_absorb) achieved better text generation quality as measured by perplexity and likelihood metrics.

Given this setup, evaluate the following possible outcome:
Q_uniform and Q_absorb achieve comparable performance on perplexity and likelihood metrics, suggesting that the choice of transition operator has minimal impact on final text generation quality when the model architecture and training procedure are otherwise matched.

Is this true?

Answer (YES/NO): NO